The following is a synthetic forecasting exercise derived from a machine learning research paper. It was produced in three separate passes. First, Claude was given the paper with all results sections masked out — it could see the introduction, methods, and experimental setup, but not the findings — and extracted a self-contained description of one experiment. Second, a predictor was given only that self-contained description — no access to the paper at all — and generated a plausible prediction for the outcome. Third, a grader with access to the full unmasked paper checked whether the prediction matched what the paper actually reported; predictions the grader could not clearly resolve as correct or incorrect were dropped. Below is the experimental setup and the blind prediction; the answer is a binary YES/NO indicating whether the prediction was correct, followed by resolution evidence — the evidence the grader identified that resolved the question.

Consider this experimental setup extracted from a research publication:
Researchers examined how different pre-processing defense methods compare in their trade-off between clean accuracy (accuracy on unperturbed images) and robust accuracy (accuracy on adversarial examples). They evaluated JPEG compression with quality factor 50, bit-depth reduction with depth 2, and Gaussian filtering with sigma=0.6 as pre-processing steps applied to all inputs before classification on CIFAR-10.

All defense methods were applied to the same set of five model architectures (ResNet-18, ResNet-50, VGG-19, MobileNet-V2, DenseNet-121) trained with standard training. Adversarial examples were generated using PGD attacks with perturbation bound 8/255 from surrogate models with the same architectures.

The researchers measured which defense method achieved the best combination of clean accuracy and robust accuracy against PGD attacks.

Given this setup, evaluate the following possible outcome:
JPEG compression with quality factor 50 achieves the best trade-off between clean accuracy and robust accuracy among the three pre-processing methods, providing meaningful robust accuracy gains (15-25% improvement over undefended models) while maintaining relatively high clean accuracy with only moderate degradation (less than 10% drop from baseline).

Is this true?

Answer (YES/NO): NO